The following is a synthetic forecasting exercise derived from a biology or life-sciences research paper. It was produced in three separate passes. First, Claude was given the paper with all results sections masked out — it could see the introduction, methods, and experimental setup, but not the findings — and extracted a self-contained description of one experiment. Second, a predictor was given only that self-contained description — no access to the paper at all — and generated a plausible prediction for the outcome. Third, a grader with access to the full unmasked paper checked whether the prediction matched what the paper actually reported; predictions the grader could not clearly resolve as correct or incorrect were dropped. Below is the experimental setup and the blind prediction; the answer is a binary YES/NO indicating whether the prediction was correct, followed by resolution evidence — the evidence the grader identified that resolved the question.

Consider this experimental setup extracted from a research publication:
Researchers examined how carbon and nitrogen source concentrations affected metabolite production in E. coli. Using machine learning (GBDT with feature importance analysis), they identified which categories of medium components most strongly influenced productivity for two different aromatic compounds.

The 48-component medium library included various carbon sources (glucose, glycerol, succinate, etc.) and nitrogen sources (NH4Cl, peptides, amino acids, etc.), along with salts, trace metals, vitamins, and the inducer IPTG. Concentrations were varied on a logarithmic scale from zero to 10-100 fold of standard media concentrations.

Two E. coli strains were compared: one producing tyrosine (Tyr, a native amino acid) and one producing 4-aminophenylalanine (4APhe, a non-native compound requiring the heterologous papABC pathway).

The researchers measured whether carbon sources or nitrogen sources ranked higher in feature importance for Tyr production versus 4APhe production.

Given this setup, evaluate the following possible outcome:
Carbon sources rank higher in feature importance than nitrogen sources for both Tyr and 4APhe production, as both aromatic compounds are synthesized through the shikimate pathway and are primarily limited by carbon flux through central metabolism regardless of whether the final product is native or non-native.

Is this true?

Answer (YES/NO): NO